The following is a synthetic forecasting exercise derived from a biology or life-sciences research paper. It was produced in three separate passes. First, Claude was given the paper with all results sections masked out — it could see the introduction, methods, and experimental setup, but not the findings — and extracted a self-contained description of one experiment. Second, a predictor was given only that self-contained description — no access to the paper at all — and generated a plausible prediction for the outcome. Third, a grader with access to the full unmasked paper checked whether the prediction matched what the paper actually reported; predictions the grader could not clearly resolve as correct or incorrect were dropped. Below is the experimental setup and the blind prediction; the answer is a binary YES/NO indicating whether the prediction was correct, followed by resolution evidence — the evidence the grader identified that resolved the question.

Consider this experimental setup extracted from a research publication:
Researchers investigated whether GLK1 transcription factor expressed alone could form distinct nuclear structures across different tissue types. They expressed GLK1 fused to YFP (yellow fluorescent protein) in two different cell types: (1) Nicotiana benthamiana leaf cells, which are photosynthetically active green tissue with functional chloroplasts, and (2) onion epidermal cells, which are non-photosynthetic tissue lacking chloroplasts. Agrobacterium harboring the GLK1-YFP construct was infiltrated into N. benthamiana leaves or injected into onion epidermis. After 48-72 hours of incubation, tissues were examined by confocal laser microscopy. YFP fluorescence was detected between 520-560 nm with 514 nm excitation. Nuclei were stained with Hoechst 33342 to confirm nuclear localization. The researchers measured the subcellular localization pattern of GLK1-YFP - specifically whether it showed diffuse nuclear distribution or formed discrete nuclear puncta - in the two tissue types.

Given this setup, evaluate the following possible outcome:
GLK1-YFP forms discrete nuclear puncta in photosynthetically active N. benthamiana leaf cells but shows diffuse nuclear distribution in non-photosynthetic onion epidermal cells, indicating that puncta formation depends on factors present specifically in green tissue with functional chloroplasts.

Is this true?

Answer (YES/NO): NO